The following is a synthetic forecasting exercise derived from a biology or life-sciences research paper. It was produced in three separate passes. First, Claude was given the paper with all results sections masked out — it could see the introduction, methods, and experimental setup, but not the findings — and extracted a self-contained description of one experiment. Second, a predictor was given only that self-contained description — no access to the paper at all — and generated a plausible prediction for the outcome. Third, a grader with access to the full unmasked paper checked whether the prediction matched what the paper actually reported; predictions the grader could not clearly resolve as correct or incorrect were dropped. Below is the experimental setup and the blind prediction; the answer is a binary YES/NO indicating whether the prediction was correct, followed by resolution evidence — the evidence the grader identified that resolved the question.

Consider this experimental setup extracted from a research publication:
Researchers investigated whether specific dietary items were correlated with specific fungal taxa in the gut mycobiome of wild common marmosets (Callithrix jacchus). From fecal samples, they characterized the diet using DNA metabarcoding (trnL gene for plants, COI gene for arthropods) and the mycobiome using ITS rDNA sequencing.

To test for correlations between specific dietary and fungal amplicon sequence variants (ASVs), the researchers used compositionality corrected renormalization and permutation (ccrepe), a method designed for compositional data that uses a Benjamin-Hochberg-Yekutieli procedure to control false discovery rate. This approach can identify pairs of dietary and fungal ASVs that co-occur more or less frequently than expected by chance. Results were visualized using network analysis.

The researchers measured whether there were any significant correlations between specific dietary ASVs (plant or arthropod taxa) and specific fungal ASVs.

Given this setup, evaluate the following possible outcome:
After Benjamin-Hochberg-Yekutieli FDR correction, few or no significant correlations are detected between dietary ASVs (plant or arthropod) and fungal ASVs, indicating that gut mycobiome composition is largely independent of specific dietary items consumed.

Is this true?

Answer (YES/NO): YES